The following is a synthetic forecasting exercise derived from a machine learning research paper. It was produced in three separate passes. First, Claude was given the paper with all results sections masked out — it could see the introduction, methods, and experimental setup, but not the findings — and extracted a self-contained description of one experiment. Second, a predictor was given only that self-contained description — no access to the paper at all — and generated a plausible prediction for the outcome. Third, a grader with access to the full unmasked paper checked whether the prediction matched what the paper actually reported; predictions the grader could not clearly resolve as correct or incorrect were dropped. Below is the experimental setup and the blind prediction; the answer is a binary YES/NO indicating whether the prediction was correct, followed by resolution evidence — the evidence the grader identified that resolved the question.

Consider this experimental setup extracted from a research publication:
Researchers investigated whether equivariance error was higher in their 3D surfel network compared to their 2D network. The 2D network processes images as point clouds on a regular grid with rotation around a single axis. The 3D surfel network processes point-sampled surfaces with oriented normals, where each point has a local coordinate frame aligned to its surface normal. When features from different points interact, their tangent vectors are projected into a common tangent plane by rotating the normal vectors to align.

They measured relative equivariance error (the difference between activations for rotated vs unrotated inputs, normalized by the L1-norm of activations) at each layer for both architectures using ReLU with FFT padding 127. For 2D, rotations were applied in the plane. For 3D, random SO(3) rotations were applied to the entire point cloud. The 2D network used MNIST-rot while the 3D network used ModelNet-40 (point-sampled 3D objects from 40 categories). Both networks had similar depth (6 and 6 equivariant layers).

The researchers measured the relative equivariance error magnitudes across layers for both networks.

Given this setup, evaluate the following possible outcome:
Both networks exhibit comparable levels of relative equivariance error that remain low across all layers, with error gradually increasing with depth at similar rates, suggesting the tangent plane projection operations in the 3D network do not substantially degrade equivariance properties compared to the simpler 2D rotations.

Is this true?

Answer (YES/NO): NO